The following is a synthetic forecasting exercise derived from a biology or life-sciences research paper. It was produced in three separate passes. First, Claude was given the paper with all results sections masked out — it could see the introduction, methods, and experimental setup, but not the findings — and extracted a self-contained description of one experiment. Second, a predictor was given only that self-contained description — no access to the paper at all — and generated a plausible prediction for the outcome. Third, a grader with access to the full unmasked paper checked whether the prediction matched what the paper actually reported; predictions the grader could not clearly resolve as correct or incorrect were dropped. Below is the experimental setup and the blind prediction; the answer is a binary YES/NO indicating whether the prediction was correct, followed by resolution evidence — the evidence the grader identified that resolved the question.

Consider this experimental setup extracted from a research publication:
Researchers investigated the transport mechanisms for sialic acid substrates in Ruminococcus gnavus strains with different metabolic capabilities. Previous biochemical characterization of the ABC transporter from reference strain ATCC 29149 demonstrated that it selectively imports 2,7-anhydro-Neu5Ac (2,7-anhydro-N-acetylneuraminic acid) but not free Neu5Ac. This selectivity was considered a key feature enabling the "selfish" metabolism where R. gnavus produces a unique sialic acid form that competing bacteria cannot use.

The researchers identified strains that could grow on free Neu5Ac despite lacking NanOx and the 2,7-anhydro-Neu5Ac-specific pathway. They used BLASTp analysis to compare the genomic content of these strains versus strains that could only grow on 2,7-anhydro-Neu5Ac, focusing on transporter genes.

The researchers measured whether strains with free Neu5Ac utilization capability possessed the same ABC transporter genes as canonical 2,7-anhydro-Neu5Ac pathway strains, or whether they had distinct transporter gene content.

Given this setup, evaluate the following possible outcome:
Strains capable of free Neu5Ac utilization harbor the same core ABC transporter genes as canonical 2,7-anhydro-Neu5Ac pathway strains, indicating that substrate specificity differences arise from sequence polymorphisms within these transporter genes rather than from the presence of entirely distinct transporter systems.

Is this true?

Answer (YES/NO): NO